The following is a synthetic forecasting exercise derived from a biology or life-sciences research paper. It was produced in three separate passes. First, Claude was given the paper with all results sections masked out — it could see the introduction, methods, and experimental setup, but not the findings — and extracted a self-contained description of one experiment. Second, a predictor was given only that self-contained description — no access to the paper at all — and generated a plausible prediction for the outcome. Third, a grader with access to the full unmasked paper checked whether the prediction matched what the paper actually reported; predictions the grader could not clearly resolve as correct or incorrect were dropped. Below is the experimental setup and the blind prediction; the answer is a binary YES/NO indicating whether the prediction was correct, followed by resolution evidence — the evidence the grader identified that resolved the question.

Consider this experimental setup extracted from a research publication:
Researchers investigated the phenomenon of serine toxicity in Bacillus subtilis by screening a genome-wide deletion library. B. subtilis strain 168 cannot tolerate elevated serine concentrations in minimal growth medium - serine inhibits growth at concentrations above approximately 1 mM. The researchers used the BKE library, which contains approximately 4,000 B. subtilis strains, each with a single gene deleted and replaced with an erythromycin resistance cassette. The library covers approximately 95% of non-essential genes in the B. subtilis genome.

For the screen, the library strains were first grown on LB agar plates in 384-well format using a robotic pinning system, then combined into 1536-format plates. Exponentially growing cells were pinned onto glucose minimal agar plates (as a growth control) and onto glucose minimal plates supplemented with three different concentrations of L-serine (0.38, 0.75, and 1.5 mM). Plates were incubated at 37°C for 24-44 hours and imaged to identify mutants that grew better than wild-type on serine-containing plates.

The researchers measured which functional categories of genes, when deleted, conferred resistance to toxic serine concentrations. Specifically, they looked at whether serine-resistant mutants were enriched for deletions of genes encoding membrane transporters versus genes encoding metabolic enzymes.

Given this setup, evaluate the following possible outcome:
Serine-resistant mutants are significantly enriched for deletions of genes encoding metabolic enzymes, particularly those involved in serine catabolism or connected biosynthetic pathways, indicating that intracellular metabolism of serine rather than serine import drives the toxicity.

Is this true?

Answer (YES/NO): NO